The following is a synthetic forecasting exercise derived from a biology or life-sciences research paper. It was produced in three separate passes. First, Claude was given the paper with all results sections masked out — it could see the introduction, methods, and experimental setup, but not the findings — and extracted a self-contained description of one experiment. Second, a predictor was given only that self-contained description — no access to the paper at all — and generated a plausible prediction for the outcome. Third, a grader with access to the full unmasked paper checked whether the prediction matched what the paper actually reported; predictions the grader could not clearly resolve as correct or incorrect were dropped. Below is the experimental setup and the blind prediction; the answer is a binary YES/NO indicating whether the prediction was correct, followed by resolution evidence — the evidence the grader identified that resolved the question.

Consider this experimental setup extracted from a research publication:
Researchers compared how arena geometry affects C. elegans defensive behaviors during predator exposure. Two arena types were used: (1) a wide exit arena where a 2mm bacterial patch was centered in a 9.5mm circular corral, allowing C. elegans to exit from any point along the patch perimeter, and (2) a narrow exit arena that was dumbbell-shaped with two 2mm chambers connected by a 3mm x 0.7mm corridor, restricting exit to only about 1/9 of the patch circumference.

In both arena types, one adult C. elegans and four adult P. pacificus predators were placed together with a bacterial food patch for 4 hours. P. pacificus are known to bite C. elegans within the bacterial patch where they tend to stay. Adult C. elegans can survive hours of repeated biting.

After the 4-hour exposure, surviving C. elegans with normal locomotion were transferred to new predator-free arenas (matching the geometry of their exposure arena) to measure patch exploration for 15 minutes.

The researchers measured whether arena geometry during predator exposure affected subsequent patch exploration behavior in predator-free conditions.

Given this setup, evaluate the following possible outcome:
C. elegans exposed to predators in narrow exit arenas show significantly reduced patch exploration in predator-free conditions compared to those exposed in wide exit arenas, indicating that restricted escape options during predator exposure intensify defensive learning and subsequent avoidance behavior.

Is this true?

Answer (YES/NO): NO